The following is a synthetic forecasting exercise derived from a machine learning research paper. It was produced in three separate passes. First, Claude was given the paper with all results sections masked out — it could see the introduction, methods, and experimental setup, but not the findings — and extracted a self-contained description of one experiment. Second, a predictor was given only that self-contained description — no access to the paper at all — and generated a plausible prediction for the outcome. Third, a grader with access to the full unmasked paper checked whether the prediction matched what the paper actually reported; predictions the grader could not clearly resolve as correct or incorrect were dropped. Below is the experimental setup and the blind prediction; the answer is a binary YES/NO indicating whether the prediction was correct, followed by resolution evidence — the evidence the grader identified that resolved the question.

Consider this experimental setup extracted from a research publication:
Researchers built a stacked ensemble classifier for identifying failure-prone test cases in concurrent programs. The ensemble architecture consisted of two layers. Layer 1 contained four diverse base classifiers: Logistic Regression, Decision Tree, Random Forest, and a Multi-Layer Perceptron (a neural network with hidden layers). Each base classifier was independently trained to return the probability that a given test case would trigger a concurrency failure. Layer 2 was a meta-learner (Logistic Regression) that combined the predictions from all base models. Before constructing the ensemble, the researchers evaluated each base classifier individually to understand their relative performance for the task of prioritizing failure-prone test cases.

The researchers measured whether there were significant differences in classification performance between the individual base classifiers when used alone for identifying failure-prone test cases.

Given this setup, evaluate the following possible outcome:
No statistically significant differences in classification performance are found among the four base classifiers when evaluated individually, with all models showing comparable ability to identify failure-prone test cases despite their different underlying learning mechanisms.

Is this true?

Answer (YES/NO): YES